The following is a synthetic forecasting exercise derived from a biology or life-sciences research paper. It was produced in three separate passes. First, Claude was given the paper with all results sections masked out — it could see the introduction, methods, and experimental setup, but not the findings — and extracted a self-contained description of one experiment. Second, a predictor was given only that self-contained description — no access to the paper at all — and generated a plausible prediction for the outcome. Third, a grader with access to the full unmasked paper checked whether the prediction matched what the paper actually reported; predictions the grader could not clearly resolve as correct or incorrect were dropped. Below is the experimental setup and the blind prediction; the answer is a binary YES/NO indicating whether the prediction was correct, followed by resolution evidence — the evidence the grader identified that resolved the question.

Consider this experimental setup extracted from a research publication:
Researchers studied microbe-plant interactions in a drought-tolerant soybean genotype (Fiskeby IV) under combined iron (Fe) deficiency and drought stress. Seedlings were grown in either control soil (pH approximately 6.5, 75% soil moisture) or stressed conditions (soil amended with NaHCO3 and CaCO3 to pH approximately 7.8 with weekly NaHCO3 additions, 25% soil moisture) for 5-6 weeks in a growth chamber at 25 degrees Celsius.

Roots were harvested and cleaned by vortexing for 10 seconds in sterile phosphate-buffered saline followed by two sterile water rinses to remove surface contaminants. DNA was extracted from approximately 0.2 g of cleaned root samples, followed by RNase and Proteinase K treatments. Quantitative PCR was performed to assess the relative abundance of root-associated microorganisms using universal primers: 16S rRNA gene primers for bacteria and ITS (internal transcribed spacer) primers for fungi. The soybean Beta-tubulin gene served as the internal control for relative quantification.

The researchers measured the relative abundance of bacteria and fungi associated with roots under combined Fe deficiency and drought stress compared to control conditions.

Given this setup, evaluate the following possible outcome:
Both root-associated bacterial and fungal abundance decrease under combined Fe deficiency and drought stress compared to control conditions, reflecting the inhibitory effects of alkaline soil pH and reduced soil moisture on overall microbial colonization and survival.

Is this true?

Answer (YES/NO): YES